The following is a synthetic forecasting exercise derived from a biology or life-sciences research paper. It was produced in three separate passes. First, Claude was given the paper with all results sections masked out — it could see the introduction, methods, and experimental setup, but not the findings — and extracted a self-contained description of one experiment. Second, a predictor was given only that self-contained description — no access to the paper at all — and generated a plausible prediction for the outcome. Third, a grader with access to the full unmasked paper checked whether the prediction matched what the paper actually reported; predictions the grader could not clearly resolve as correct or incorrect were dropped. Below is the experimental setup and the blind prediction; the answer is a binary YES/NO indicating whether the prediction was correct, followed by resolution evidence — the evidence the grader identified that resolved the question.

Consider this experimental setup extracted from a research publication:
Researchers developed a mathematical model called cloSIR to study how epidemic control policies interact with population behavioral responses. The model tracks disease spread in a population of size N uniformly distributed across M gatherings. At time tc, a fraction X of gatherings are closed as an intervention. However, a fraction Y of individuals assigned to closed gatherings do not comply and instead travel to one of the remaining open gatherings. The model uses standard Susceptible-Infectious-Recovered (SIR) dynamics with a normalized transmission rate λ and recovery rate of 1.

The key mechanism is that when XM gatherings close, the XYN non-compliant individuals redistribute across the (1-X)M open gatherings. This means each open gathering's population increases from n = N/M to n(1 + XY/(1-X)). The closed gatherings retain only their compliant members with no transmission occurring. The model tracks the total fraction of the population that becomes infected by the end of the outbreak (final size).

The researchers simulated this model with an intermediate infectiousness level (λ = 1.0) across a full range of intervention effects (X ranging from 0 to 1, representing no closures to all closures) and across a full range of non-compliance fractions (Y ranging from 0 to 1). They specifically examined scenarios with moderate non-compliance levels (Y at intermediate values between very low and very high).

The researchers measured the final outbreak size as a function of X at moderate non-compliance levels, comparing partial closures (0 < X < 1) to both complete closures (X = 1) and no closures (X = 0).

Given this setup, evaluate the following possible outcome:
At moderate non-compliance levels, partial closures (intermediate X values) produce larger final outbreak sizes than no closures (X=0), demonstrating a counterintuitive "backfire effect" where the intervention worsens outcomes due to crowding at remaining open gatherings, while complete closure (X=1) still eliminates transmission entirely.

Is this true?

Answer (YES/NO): YES